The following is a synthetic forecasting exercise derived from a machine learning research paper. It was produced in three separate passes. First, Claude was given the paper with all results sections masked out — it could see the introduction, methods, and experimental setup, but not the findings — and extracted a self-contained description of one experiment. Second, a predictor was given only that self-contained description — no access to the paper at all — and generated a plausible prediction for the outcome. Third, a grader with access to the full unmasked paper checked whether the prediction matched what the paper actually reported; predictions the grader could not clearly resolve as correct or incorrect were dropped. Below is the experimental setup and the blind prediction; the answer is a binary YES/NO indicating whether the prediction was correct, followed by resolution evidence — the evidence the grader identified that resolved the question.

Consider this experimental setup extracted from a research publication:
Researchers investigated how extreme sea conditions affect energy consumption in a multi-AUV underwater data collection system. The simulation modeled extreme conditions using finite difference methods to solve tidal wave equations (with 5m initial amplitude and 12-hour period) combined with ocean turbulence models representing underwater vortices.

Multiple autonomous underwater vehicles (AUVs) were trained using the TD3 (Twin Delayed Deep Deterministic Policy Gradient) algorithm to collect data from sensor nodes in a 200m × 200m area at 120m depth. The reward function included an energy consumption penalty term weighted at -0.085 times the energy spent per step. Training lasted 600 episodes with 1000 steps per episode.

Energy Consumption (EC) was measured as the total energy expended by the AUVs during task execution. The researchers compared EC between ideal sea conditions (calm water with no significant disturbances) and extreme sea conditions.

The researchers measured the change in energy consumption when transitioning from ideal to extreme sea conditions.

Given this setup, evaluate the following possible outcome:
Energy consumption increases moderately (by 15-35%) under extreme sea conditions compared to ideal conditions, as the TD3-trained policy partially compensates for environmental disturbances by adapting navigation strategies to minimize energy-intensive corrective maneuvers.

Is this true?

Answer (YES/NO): NO